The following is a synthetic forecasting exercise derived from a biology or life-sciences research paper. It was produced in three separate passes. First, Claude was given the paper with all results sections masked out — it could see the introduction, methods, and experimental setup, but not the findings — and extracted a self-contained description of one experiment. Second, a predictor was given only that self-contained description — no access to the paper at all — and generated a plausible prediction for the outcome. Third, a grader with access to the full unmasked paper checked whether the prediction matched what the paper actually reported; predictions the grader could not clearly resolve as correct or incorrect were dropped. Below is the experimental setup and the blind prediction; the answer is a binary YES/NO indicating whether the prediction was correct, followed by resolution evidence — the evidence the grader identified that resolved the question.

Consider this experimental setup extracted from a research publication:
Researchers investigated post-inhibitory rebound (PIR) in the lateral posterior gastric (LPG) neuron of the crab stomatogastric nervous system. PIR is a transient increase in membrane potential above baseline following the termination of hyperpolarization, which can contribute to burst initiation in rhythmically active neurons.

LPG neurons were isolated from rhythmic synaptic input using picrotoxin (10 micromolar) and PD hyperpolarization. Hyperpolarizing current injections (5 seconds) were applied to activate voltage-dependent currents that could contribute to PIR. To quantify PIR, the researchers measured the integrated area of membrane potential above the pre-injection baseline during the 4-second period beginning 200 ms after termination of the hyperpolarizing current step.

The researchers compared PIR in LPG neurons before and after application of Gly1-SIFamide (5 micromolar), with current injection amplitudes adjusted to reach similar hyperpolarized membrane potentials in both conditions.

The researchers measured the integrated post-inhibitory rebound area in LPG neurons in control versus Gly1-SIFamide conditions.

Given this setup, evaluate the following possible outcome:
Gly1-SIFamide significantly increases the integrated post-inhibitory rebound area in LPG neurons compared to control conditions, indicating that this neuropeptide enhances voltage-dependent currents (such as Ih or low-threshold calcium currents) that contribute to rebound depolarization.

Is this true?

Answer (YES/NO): YES